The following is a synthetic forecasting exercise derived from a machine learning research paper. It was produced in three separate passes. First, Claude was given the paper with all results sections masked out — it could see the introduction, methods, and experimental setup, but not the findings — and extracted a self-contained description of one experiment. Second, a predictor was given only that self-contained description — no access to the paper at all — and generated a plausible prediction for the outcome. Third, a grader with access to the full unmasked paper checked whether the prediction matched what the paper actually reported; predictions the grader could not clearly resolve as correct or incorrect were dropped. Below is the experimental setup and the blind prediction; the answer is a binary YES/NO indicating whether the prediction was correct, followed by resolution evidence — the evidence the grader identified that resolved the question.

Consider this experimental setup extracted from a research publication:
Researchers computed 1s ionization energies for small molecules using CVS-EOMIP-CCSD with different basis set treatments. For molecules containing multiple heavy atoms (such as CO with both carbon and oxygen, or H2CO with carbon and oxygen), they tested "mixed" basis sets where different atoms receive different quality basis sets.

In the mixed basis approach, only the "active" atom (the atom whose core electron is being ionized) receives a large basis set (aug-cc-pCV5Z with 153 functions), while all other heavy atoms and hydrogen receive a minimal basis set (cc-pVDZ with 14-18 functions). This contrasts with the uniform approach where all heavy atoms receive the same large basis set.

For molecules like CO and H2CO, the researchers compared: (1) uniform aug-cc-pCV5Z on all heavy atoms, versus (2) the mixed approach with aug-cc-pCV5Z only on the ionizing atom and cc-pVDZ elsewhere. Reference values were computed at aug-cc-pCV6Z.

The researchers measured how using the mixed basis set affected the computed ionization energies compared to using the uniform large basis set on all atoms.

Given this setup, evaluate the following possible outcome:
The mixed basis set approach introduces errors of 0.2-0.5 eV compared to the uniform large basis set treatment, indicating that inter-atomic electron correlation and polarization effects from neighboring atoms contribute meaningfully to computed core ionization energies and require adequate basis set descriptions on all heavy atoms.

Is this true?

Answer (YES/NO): YES